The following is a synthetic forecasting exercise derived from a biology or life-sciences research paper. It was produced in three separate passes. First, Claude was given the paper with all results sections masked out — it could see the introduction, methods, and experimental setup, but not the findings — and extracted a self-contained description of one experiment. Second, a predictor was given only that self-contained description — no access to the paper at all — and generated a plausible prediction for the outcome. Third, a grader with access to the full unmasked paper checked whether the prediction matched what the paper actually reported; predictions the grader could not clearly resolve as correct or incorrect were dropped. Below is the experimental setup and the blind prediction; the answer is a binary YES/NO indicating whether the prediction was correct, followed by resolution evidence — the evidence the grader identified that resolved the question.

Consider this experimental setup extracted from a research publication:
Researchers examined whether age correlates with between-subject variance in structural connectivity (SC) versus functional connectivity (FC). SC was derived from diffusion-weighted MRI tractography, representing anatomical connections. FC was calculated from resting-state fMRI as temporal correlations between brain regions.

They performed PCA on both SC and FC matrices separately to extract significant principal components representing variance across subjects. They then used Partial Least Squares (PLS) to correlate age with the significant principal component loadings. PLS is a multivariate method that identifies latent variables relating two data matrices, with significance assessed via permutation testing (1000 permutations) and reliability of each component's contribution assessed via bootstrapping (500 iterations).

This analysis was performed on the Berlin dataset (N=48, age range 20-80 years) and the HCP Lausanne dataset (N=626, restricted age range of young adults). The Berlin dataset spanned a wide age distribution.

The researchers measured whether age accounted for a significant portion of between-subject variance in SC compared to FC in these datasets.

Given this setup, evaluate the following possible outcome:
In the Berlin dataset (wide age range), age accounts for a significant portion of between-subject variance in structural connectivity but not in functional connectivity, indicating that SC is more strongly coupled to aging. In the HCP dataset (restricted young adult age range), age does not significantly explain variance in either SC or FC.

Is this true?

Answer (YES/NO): NO